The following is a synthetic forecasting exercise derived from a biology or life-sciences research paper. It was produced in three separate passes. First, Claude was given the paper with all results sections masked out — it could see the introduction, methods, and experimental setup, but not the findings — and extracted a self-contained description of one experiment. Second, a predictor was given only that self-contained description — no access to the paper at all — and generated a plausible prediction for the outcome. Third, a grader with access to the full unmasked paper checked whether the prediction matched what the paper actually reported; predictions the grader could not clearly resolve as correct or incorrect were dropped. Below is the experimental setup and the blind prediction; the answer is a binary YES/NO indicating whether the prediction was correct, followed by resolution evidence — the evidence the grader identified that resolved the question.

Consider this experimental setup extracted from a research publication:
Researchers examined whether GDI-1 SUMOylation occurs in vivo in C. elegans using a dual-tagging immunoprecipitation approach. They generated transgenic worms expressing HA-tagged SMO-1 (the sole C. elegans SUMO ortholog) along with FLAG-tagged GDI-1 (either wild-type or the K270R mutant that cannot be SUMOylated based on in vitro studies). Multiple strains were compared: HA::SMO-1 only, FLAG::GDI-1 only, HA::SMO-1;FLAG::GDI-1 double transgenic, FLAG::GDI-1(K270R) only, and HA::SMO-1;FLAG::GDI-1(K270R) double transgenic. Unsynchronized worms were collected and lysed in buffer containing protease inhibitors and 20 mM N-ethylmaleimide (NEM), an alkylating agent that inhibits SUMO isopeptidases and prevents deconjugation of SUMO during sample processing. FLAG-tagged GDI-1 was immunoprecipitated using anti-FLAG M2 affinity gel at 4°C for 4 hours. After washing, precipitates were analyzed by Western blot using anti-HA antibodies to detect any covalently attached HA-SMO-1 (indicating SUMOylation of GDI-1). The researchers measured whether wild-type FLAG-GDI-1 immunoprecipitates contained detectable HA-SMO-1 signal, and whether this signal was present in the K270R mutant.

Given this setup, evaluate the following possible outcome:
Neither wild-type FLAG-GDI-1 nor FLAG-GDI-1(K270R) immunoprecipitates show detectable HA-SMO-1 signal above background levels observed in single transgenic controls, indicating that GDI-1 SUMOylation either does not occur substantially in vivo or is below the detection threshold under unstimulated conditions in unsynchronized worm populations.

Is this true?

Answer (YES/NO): NO